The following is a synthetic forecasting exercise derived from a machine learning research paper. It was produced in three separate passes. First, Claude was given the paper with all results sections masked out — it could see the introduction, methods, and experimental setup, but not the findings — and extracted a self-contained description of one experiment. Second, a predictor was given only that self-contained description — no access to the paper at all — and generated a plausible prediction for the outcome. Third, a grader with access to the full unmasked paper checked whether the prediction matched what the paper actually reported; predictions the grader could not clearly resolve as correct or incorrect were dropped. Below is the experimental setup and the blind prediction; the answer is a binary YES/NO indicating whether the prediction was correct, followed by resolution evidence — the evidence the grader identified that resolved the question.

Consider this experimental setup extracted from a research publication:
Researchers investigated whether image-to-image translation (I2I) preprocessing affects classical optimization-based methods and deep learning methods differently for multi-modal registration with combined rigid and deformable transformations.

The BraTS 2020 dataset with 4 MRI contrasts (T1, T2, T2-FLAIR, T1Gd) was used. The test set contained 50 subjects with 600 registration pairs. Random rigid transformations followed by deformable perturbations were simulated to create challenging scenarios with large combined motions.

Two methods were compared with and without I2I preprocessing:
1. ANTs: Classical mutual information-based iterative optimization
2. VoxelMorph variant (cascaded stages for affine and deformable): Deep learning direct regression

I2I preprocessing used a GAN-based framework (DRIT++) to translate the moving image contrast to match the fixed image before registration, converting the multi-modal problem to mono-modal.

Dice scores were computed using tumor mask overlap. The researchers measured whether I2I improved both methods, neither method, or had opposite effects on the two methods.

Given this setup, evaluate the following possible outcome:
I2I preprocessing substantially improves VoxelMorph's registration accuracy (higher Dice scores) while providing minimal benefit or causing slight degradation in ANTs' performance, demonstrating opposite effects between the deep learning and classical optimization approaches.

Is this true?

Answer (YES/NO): NO